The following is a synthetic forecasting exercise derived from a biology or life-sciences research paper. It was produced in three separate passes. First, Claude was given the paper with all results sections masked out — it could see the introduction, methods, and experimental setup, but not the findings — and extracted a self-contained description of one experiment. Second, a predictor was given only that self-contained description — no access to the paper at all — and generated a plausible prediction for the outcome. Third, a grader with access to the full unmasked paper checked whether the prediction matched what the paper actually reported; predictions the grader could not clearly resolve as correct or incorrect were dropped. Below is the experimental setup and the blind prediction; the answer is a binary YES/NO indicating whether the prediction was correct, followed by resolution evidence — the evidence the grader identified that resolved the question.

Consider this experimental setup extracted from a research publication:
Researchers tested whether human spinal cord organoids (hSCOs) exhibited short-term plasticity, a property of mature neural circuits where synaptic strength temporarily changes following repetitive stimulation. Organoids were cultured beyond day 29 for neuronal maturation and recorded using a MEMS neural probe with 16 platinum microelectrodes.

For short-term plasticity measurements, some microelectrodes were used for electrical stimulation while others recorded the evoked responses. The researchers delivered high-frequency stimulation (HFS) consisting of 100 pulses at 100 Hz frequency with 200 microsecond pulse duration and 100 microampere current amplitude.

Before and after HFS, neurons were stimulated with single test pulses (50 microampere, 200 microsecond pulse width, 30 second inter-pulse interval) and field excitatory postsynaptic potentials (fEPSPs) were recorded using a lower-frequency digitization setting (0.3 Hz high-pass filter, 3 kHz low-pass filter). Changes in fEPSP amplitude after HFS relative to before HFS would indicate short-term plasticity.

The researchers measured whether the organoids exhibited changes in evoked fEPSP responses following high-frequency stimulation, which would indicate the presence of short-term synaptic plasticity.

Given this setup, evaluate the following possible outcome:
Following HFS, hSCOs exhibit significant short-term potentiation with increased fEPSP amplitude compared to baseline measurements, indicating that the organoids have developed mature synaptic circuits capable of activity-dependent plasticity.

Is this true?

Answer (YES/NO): YES